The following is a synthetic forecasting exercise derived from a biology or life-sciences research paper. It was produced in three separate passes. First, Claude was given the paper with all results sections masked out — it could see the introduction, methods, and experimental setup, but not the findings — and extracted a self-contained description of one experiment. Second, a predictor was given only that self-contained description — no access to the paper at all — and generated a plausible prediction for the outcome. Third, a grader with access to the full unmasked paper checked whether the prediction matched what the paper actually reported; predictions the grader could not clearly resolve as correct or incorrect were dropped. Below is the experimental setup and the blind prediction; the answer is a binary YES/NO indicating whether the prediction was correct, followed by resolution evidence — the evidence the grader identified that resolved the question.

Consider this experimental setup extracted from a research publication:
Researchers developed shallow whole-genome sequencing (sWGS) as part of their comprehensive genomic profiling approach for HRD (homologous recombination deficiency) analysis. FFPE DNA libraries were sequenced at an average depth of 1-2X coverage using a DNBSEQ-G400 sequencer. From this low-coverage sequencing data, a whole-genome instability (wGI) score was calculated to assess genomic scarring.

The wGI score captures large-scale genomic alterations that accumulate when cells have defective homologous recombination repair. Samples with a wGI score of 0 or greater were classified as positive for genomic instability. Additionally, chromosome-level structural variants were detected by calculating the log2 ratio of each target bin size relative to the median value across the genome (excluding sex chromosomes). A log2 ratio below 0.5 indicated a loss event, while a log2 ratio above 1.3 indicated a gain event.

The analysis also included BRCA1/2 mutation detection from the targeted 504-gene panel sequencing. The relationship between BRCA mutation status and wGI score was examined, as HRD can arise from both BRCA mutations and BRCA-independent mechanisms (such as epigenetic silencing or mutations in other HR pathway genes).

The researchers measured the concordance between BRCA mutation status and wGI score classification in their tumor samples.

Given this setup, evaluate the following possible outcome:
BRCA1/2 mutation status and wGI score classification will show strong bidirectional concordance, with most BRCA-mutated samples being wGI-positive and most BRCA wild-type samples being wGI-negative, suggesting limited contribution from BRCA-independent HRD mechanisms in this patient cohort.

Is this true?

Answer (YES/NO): NO